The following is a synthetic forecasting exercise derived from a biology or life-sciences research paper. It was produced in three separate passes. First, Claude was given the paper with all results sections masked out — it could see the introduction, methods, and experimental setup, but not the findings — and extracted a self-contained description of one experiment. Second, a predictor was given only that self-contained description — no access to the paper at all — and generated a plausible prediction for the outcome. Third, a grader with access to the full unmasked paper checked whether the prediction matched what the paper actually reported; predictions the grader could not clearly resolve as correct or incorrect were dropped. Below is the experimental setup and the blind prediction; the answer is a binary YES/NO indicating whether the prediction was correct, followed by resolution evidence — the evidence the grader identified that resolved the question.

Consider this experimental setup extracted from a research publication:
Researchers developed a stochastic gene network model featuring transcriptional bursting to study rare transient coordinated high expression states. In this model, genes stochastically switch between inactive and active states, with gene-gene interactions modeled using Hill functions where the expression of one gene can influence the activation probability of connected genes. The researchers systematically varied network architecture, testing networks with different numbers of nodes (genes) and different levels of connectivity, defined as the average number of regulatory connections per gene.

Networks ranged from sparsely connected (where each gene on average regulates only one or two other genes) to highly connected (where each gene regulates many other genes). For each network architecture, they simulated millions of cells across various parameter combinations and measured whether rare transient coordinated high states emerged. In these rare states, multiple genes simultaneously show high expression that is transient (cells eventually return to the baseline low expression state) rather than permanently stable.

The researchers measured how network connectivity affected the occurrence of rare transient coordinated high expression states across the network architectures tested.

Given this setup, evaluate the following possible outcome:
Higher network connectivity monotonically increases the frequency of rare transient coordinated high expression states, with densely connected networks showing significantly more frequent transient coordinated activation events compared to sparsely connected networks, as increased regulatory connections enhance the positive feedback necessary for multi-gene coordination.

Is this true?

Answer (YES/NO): NO